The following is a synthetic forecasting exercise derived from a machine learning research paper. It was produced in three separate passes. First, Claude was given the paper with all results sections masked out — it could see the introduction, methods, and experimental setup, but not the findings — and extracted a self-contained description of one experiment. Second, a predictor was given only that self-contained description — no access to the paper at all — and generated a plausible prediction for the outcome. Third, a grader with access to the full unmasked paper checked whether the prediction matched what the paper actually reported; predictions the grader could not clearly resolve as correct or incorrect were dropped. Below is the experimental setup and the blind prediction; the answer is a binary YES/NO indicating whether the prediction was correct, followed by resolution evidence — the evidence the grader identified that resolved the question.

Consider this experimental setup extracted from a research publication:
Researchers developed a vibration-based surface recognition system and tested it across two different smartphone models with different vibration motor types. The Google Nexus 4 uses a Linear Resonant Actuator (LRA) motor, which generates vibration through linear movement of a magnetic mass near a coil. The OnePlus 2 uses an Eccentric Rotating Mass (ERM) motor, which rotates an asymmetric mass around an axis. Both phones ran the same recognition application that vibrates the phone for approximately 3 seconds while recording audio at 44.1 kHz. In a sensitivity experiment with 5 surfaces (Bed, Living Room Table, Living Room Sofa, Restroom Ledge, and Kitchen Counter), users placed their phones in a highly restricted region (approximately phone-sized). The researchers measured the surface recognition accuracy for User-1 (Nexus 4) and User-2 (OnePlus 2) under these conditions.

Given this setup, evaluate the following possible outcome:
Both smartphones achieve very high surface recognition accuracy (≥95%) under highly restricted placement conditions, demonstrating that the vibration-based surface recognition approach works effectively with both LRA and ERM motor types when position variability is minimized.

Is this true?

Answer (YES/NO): NO